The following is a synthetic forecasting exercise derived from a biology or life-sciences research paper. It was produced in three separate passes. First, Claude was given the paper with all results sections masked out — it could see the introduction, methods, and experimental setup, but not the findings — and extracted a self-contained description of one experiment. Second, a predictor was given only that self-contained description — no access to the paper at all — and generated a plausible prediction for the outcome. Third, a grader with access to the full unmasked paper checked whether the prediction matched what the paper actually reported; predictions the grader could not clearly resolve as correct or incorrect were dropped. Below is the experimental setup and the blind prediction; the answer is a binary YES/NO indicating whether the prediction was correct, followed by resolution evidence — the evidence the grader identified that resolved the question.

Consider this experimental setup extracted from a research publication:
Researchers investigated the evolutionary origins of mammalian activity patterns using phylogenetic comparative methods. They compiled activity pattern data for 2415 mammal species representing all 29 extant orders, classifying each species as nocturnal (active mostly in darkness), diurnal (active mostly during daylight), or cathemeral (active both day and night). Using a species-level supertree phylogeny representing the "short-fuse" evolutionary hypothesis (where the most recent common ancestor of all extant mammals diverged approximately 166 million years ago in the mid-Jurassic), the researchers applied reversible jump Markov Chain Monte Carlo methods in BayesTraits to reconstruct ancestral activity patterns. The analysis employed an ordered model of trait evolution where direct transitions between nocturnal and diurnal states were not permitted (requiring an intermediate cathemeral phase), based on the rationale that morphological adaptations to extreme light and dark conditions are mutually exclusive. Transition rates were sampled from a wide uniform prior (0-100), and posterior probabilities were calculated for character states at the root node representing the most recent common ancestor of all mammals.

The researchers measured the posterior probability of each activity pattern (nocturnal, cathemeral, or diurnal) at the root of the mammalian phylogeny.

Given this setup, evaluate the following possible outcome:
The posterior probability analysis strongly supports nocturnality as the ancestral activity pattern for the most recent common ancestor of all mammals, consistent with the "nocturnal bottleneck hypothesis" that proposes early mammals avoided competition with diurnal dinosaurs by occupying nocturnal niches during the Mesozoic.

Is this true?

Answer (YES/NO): YES